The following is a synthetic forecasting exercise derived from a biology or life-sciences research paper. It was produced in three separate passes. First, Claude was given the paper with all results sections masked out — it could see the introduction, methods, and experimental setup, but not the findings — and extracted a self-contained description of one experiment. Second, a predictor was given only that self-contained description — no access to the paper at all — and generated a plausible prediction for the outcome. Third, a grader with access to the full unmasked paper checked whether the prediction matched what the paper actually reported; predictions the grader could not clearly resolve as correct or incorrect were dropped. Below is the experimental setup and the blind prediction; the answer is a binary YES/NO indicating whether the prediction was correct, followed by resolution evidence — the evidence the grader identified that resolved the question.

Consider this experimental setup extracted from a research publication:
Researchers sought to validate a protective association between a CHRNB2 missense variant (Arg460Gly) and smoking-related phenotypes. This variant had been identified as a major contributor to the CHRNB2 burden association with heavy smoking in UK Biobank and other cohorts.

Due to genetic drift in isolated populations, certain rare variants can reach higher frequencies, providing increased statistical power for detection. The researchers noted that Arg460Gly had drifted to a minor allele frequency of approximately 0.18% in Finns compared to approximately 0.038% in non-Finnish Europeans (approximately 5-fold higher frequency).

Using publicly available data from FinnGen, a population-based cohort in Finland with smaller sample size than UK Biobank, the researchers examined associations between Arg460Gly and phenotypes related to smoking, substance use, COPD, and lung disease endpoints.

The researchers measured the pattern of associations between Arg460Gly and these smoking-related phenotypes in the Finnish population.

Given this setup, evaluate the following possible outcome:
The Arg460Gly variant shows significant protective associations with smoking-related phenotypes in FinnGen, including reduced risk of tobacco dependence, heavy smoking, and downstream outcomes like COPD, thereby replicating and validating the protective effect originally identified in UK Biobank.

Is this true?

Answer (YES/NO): NO